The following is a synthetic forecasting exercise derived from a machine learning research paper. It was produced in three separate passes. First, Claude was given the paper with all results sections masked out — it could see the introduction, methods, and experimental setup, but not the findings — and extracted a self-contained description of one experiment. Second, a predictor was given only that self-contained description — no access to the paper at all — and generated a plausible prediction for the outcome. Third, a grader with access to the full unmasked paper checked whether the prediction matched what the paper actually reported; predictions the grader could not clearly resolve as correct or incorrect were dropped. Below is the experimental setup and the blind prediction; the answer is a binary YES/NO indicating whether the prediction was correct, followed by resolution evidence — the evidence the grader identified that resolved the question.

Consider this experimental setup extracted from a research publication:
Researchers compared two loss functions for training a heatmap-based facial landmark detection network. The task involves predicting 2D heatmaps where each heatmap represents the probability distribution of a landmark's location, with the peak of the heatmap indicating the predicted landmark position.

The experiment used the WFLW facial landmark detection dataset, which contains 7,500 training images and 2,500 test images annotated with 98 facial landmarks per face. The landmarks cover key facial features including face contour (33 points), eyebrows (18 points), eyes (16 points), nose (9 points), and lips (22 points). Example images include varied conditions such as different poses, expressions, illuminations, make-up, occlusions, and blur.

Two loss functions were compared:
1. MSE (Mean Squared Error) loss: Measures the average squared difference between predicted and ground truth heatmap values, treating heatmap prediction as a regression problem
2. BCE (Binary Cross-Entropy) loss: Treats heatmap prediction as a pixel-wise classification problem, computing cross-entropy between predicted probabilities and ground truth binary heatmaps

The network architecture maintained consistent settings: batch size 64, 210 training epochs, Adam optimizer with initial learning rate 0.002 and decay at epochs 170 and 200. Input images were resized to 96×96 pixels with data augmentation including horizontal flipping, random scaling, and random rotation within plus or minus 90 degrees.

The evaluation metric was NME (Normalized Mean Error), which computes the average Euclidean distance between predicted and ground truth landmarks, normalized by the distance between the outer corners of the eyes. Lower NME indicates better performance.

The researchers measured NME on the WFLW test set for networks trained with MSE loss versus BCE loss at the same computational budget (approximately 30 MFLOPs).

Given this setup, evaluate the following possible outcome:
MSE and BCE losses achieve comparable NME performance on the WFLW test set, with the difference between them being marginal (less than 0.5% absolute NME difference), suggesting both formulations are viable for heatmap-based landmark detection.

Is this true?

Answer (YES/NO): NO